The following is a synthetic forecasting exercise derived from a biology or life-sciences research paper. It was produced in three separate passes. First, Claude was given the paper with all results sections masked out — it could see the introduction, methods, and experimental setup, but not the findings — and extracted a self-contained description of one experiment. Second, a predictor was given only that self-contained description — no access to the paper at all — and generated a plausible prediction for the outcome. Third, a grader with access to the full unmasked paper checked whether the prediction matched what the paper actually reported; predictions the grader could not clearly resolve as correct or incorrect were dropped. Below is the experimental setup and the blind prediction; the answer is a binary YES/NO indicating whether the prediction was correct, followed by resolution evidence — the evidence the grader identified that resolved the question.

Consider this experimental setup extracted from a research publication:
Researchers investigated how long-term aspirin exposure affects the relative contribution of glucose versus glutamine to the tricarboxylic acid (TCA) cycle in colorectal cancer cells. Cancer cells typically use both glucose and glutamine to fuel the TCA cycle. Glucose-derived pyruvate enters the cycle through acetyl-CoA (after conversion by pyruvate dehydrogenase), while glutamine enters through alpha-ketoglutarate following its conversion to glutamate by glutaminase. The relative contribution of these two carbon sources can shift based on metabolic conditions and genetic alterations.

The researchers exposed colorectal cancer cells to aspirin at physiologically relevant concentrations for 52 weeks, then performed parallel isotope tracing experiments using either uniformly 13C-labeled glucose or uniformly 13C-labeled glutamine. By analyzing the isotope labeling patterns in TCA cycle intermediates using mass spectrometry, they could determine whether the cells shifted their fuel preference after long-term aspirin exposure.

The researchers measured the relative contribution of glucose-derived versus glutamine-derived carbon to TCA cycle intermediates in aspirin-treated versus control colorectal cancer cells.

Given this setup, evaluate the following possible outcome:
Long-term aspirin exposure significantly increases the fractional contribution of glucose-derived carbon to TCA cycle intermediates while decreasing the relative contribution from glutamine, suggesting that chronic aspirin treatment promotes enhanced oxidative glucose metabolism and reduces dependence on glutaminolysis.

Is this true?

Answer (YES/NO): YES